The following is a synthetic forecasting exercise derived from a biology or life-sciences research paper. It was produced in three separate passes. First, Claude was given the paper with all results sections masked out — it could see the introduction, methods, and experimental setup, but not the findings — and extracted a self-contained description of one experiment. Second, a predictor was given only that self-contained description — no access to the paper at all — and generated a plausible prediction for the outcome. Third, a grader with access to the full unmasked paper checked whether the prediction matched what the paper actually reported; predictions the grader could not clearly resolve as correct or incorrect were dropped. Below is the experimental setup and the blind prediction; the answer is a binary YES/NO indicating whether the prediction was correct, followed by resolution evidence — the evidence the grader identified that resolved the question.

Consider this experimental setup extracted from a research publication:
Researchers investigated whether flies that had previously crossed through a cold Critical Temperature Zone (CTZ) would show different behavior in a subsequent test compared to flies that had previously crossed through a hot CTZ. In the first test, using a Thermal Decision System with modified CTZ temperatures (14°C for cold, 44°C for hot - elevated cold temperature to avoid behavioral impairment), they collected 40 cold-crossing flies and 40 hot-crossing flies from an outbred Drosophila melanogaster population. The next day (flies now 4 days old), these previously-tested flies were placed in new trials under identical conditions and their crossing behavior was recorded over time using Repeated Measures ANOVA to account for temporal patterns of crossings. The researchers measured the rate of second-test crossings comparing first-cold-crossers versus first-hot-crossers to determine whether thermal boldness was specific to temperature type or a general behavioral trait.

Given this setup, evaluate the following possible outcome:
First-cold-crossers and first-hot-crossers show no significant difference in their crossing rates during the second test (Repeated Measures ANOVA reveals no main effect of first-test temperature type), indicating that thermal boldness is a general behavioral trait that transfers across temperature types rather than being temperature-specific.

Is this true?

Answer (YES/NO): NO